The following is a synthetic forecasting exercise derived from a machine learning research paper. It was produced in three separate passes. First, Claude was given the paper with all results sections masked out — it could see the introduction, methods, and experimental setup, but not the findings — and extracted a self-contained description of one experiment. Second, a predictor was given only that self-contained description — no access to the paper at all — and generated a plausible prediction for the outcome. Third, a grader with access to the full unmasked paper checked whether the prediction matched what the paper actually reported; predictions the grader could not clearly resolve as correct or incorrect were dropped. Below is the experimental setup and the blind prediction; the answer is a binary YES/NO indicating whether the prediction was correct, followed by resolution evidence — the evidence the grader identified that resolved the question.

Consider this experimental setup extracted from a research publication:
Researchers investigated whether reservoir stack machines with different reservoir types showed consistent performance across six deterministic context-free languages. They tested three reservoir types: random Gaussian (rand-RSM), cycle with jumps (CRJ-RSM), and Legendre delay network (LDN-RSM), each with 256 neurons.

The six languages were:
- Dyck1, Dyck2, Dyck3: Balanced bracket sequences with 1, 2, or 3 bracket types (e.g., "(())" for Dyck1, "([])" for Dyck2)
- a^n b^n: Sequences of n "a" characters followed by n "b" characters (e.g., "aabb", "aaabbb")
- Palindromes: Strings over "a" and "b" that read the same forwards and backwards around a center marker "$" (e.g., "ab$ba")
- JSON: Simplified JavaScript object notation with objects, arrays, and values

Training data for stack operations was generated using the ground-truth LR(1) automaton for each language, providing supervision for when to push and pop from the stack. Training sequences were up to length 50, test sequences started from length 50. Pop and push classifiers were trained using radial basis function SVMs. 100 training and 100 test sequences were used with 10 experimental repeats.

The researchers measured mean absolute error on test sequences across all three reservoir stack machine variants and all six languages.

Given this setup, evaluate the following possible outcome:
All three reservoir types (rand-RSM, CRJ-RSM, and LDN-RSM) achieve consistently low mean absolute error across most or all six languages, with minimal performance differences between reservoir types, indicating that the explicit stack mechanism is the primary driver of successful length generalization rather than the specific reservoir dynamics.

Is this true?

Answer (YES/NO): YES